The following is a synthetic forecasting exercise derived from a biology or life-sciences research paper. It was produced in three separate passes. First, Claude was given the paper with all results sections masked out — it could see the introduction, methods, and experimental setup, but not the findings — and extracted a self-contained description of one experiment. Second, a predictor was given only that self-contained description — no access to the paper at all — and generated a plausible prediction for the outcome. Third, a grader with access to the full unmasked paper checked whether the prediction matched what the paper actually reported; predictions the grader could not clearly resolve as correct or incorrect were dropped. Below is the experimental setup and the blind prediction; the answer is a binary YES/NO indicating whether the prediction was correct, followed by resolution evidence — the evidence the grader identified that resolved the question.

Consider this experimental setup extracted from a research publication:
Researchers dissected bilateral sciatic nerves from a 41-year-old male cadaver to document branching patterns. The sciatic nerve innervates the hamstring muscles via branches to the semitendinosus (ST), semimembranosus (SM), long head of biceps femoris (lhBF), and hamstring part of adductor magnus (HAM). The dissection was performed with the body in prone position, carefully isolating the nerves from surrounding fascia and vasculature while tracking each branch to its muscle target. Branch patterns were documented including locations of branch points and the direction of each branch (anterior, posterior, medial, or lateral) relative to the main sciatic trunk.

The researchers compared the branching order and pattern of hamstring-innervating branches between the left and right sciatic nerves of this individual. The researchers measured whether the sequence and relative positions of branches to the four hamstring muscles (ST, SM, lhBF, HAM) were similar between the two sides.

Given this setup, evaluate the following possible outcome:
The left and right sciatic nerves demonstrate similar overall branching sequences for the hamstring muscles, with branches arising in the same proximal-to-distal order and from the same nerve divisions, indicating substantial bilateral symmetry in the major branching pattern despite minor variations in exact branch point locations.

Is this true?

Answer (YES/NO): YES